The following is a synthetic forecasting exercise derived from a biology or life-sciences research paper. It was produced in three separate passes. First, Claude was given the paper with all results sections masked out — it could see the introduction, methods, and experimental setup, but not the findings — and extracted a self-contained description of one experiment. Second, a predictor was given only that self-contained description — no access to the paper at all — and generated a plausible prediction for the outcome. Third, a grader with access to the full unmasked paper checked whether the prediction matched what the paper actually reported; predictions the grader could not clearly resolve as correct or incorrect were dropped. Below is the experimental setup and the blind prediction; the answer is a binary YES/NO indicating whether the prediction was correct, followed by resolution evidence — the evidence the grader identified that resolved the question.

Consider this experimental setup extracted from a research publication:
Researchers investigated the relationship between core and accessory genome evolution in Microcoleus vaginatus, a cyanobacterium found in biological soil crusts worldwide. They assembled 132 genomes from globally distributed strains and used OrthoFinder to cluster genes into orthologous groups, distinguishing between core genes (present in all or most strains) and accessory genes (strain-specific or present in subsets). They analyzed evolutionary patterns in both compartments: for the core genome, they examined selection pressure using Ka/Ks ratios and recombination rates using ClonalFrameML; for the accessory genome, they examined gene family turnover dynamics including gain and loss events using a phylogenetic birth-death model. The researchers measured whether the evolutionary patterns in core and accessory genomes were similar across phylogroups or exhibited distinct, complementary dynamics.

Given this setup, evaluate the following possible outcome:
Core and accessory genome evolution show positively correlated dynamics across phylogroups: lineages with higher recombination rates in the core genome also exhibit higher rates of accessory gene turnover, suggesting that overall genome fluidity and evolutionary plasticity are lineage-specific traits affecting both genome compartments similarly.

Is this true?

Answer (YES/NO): NO